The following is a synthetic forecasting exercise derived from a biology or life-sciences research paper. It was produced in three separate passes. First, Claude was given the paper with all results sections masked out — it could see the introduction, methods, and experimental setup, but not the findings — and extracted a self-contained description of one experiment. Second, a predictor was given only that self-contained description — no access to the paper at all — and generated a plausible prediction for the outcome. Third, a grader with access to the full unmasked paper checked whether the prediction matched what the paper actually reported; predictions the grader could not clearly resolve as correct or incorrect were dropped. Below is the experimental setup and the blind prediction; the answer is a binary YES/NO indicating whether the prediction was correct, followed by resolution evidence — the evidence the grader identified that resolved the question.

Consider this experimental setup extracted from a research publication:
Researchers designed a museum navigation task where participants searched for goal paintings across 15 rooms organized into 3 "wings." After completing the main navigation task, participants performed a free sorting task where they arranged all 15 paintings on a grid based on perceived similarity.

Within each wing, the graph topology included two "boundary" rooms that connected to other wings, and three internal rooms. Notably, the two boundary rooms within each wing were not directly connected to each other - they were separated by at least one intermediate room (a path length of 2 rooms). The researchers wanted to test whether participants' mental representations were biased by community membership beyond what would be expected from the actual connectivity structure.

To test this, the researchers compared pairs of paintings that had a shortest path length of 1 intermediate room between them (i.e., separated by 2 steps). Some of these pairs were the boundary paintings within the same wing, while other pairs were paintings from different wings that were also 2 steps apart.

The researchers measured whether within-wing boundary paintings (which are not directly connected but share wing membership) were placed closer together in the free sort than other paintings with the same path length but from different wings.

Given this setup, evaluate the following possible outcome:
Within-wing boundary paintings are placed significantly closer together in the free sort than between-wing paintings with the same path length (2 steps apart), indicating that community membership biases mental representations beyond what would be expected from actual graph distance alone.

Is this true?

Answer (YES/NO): YES